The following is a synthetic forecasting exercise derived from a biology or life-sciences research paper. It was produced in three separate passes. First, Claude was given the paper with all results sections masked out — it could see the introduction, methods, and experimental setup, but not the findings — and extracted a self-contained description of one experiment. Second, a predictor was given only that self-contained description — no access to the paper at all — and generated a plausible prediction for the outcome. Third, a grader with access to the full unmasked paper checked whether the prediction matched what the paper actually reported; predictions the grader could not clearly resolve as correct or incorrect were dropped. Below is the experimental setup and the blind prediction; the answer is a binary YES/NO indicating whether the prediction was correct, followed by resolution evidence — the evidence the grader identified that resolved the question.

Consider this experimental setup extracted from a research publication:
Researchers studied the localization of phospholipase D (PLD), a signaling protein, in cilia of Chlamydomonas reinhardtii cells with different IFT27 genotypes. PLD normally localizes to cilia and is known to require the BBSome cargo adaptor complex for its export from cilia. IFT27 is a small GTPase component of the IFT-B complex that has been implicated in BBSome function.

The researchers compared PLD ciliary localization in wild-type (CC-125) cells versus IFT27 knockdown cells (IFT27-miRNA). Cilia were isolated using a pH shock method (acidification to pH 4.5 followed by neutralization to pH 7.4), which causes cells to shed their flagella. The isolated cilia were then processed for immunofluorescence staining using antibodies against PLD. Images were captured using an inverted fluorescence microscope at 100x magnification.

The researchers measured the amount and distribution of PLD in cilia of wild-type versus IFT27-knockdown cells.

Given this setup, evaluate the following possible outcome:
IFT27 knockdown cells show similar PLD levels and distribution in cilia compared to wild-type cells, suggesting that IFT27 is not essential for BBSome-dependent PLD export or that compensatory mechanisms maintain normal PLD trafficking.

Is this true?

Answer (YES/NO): NO